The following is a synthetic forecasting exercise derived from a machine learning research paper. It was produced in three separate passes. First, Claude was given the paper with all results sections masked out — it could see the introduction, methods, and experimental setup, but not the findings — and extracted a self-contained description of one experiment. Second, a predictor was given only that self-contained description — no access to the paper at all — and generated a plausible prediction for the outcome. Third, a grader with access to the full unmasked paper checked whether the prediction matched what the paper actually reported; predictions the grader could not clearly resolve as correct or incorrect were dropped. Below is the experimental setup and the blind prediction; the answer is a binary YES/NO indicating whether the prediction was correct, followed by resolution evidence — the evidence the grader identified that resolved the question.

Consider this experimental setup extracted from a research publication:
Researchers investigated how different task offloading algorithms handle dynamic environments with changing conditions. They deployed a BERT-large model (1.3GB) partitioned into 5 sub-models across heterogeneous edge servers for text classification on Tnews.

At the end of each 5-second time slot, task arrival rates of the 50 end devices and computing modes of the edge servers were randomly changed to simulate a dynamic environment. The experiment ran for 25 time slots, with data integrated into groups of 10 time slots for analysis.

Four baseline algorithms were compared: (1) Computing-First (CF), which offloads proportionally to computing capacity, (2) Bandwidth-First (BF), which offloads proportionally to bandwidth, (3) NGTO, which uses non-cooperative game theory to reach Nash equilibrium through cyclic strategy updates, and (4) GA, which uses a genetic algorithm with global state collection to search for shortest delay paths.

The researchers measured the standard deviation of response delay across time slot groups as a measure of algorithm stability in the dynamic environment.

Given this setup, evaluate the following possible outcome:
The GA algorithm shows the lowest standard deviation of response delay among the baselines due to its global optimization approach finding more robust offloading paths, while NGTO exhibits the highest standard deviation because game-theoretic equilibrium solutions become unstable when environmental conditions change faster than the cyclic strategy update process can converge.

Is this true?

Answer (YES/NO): NO